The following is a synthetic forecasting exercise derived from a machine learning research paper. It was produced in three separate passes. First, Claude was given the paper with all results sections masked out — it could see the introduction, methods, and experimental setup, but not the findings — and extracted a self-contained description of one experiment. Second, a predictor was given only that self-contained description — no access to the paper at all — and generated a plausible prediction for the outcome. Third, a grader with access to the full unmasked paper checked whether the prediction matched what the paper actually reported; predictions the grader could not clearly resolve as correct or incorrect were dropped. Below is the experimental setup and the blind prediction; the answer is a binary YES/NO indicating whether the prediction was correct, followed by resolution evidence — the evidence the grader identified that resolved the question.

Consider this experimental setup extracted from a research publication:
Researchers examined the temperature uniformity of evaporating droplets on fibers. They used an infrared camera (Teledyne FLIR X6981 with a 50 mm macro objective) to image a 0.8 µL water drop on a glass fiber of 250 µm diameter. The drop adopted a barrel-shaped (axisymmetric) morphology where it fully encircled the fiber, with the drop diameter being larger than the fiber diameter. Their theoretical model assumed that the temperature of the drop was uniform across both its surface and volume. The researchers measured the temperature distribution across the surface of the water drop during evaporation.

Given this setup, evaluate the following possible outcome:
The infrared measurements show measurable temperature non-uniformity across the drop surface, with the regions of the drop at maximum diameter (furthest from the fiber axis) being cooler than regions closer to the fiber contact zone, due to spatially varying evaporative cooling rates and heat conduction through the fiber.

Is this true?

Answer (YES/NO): NO